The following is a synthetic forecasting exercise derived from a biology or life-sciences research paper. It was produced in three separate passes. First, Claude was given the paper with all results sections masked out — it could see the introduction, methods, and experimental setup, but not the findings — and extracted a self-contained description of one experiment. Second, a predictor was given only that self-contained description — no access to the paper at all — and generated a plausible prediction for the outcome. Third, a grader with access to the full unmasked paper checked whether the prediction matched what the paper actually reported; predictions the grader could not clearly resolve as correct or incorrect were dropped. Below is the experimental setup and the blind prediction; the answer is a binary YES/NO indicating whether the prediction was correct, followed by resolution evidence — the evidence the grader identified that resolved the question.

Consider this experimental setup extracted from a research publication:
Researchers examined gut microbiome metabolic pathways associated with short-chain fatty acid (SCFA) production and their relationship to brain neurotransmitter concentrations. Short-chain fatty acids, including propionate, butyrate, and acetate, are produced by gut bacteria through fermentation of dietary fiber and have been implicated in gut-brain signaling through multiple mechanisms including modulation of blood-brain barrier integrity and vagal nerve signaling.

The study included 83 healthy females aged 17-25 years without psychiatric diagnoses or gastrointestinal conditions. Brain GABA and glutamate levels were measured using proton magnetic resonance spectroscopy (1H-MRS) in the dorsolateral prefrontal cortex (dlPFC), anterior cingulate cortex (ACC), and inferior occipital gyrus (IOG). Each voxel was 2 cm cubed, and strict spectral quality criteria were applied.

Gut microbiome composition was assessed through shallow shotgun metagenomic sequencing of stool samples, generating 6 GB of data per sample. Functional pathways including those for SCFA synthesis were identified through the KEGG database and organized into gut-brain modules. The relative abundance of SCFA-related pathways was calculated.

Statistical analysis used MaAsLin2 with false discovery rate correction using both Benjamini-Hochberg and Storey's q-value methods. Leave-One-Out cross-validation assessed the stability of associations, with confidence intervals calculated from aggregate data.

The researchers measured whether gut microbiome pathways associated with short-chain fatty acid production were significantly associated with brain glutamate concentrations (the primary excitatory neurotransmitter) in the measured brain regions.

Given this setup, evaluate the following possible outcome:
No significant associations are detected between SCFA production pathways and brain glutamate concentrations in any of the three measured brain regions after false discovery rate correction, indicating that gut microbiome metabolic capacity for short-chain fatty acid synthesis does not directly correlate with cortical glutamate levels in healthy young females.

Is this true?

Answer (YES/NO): NO